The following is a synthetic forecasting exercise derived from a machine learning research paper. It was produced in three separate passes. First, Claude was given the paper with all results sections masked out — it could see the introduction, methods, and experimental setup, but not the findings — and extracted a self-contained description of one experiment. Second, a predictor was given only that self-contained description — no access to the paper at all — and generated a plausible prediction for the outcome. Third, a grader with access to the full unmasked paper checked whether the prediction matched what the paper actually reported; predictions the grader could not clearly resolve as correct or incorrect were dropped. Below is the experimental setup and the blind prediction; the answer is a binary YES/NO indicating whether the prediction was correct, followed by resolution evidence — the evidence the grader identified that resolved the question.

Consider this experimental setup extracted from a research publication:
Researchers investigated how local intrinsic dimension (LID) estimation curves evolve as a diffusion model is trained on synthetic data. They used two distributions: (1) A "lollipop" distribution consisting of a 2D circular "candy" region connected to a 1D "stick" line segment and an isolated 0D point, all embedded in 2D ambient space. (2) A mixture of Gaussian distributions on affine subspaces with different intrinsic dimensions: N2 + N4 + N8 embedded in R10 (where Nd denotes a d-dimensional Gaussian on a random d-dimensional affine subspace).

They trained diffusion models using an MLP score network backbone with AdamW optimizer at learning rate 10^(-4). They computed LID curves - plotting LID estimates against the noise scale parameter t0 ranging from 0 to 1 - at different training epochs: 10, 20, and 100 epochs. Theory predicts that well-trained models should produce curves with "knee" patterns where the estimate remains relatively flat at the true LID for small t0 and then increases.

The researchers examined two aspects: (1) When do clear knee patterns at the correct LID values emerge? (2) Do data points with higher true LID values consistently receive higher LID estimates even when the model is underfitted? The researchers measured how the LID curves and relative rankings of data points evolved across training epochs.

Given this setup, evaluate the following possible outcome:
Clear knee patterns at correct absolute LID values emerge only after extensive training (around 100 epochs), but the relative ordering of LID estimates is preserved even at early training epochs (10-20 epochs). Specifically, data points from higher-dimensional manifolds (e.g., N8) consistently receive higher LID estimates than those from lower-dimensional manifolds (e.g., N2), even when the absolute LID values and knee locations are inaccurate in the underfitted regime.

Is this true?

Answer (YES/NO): YES